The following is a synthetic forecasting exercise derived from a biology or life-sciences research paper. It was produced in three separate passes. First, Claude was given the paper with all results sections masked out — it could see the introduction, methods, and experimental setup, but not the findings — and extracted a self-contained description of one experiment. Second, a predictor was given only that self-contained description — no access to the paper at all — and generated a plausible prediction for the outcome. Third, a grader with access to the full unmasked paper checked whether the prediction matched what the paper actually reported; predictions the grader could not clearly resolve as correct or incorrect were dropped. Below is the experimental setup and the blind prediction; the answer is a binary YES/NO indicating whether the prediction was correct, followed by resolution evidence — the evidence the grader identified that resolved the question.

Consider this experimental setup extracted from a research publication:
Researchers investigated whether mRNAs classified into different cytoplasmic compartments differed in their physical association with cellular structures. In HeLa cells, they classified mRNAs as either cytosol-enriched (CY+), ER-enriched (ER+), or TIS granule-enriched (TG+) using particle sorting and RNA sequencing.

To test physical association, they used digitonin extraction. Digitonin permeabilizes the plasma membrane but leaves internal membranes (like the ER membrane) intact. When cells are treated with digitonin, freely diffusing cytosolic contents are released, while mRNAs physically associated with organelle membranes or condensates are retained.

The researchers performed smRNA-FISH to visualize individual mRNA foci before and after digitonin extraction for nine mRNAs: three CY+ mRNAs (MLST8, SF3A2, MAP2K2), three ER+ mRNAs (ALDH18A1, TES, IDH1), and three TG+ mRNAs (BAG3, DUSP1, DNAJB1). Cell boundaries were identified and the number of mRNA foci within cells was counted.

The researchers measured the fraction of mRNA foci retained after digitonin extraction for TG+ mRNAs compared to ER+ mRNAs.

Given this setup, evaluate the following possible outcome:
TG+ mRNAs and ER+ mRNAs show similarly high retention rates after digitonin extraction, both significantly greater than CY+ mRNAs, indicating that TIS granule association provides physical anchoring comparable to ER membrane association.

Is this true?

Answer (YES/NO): YES